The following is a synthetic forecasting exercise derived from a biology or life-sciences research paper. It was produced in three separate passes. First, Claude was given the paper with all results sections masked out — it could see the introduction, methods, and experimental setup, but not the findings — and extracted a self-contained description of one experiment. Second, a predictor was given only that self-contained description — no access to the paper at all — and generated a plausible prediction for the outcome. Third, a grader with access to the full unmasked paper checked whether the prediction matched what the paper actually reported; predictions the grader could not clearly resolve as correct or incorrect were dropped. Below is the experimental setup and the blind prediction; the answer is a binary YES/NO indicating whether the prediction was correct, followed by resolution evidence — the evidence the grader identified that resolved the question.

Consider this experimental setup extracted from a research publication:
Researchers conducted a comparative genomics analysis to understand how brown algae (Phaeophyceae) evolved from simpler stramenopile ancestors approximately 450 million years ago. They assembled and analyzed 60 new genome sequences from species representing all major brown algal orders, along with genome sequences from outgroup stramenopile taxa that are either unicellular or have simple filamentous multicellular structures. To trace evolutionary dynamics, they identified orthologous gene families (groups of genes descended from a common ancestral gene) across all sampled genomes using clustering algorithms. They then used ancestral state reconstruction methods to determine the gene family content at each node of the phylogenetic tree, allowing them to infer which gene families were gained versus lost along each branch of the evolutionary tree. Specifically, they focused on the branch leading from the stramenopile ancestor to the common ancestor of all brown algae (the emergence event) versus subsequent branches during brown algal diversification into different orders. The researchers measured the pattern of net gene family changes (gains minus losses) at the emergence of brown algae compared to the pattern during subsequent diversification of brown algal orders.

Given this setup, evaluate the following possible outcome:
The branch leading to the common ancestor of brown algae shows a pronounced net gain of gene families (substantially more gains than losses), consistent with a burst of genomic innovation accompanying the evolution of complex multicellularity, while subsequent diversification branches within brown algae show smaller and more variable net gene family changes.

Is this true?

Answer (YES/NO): NO